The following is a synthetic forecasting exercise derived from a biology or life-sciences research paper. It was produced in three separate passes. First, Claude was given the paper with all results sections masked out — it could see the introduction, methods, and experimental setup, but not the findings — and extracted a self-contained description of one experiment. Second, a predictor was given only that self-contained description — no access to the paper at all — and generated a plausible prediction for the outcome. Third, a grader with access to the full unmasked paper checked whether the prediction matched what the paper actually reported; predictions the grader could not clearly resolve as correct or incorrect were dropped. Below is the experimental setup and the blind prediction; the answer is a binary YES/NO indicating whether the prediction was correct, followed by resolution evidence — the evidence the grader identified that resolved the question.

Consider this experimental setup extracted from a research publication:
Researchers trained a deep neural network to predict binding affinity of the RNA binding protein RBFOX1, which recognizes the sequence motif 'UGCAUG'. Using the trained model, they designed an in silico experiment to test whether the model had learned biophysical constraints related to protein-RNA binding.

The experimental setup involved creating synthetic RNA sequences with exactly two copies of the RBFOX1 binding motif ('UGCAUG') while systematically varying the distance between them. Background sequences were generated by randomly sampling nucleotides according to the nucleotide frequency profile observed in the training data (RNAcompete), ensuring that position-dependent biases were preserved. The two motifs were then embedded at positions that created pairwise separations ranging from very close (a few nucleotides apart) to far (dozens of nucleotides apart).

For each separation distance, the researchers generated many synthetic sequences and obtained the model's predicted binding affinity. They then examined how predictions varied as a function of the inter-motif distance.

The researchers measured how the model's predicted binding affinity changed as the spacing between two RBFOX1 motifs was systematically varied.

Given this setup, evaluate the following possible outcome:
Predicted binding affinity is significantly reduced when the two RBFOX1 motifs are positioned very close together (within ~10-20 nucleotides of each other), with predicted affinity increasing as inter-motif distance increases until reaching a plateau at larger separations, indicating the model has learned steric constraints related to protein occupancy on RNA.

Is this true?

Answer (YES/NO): YES